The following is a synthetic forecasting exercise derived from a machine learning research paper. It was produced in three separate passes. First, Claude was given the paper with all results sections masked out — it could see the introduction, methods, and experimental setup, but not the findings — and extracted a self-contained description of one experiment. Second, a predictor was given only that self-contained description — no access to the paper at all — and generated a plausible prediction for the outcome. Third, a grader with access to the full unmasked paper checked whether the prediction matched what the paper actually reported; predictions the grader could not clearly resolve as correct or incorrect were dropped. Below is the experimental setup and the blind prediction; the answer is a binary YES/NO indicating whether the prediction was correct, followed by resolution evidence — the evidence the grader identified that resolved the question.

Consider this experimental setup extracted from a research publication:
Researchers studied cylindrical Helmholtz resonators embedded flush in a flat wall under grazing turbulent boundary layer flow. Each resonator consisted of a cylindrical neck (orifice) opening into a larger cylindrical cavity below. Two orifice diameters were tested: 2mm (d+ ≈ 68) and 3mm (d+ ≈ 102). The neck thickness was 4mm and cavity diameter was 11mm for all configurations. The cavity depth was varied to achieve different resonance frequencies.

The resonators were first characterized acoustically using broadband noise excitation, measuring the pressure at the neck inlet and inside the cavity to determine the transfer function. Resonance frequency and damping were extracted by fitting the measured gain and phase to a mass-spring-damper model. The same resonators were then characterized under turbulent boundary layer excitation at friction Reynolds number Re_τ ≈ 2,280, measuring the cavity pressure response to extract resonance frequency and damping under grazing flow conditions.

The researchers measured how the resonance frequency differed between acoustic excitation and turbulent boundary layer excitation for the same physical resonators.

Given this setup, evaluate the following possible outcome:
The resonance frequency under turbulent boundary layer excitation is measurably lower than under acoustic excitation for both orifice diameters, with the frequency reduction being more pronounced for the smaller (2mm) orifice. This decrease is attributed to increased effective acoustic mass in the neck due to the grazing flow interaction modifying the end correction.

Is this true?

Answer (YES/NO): NO